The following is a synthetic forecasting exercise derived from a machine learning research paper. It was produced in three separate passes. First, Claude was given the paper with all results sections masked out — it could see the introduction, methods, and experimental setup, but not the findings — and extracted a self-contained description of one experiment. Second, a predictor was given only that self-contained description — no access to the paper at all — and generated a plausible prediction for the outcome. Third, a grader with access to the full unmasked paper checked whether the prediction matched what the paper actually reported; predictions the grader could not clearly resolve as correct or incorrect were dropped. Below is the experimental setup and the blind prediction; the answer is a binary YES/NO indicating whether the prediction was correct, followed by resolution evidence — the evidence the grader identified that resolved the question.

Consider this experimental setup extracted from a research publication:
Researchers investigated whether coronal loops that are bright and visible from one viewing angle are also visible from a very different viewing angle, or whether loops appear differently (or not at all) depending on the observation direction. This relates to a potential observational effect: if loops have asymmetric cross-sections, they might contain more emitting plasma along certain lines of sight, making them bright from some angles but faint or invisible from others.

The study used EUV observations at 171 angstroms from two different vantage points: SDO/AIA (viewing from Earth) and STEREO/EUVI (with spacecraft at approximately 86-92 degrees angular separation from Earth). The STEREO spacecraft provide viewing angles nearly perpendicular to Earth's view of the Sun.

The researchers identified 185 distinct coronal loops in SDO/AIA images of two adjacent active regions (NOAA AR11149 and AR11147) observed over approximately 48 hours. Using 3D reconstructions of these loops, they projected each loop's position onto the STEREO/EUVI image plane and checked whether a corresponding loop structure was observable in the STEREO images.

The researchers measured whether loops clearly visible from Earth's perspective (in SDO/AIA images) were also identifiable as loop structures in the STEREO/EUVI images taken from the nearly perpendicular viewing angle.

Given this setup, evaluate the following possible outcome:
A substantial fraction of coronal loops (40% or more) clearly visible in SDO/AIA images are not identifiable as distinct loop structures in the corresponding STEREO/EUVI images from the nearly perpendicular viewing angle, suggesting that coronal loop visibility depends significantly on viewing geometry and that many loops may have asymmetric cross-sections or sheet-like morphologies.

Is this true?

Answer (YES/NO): NO